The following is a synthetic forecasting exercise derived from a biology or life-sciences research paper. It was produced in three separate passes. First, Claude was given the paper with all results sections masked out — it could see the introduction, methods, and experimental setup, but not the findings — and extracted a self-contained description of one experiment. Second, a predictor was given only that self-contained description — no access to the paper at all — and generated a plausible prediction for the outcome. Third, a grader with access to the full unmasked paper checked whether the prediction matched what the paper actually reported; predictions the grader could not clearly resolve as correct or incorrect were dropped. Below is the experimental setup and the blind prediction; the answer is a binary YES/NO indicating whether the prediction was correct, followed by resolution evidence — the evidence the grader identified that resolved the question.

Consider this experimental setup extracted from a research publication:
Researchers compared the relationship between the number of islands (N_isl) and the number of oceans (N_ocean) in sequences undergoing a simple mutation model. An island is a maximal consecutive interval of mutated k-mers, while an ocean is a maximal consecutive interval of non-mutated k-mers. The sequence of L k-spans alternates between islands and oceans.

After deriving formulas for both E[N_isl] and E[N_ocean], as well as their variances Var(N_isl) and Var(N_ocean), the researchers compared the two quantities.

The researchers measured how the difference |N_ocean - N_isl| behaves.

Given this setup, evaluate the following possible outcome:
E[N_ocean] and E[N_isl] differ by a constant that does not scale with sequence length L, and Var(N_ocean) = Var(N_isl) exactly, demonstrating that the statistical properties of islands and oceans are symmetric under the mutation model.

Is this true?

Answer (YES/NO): NO